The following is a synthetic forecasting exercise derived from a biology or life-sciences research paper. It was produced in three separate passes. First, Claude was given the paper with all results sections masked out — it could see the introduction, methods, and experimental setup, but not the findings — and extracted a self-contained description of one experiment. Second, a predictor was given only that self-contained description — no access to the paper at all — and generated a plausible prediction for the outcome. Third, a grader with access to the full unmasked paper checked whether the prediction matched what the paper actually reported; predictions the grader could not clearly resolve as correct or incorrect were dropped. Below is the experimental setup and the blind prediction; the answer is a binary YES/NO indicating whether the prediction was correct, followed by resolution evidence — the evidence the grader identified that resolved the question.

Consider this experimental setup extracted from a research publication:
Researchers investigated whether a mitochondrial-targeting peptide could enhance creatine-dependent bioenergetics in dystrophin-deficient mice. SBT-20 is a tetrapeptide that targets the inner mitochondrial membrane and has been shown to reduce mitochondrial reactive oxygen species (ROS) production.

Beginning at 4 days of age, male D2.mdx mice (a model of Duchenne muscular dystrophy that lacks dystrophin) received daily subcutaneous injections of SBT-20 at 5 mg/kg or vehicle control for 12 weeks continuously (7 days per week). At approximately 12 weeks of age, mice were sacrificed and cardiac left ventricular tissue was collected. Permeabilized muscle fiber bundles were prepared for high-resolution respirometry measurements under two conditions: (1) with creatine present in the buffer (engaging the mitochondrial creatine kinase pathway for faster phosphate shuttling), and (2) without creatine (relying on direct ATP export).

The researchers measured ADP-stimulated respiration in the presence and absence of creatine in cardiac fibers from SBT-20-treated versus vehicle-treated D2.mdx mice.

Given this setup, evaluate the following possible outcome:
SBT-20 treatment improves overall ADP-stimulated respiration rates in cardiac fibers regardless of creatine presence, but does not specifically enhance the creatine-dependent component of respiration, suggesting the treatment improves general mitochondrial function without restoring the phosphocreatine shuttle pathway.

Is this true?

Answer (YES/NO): NO